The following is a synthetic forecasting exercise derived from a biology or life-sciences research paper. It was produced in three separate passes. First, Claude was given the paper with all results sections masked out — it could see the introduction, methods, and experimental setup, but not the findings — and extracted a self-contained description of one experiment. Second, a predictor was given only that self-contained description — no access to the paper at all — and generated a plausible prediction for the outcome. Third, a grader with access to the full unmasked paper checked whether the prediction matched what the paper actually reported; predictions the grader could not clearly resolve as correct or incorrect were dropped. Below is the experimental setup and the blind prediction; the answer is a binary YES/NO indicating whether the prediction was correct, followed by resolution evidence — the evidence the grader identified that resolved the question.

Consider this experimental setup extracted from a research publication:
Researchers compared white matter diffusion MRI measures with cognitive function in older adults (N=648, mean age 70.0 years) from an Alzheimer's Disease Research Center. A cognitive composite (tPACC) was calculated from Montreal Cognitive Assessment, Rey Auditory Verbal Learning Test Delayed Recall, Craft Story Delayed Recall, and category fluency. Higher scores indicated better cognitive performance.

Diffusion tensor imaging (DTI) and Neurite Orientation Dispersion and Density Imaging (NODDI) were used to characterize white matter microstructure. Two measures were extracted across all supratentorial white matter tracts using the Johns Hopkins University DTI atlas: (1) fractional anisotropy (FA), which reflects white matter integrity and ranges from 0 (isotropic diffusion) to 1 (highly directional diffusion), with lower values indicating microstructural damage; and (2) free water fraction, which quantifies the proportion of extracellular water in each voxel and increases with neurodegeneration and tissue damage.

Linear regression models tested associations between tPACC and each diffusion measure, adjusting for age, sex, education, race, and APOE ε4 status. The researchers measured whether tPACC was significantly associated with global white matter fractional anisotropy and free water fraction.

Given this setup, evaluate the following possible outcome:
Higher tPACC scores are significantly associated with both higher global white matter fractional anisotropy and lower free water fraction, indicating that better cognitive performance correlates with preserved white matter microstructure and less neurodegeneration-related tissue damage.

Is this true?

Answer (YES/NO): NO